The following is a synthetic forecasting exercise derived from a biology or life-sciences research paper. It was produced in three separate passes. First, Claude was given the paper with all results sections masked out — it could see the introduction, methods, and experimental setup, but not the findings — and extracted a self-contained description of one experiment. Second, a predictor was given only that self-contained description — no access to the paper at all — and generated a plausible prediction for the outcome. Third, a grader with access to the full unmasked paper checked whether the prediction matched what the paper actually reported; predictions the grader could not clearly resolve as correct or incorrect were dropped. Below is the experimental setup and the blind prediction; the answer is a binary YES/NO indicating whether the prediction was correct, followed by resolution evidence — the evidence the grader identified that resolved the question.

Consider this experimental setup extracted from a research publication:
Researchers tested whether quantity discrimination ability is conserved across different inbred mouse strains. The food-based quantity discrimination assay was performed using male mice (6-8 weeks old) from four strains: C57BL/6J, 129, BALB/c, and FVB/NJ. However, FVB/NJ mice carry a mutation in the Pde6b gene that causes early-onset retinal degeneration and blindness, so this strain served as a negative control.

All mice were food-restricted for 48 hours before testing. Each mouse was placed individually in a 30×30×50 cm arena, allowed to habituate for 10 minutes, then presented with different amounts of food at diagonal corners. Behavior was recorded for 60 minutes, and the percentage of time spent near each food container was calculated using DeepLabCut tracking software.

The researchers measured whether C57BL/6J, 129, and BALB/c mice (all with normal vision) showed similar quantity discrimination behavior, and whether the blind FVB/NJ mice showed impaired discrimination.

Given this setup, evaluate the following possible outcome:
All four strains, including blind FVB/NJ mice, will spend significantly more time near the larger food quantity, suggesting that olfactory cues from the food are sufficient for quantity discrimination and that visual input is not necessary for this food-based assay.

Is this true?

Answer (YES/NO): NO